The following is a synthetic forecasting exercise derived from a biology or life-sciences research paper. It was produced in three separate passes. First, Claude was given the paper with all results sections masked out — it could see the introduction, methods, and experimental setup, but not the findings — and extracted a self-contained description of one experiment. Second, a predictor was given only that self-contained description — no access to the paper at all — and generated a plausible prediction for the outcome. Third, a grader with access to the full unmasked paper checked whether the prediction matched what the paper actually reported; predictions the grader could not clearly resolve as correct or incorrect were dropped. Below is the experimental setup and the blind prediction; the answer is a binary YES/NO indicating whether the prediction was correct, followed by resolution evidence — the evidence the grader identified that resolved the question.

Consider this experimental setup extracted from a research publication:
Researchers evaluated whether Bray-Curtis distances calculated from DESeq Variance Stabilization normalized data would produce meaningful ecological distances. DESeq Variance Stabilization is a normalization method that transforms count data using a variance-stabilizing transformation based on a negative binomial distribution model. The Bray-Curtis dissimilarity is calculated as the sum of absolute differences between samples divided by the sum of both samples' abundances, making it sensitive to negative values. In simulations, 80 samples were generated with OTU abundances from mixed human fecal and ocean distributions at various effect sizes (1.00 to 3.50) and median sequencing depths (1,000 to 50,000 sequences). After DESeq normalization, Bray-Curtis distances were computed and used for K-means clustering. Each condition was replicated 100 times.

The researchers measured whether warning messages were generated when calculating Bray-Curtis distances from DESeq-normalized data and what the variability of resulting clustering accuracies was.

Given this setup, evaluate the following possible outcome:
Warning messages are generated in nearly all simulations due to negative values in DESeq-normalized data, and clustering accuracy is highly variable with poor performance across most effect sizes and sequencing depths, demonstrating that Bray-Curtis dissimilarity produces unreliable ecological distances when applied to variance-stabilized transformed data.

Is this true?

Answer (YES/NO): NO